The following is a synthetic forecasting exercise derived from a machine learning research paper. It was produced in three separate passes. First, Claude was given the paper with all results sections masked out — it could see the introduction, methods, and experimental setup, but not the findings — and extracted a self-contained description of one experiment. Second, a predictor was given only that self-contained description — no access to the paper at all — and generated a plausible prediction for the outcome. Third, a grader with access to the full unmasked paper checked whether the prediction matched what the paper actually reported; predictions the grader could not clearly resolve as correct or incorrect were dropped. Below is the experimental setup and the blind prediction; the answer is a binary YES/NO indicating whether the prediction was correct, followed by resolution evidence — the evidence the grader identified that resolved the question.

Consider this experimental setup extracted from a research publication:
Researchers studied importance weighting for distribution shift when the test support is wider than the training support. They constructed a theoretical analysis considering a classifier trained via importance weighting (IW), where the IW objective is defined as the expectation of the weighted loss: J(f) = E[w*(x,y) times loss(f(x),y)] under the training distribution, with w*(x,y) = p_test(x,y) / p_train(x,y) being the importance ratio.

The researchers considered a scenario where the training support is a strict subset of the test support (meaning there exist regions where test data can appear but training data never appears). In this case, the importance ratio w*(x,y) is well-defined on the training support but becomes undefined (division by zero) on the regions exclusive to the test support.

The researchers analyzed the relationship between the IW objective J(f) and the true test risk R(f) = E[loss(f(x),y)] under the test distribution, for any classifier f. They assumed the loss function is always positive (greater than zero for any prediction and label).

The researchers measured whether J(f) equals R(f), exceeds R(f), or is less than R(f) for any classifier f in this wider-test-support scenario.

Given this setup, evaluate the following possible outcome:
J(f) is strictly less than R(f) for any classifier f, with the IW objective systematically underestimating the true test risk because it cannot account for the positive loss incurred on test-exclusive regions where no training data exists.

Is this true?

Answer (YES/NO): YES